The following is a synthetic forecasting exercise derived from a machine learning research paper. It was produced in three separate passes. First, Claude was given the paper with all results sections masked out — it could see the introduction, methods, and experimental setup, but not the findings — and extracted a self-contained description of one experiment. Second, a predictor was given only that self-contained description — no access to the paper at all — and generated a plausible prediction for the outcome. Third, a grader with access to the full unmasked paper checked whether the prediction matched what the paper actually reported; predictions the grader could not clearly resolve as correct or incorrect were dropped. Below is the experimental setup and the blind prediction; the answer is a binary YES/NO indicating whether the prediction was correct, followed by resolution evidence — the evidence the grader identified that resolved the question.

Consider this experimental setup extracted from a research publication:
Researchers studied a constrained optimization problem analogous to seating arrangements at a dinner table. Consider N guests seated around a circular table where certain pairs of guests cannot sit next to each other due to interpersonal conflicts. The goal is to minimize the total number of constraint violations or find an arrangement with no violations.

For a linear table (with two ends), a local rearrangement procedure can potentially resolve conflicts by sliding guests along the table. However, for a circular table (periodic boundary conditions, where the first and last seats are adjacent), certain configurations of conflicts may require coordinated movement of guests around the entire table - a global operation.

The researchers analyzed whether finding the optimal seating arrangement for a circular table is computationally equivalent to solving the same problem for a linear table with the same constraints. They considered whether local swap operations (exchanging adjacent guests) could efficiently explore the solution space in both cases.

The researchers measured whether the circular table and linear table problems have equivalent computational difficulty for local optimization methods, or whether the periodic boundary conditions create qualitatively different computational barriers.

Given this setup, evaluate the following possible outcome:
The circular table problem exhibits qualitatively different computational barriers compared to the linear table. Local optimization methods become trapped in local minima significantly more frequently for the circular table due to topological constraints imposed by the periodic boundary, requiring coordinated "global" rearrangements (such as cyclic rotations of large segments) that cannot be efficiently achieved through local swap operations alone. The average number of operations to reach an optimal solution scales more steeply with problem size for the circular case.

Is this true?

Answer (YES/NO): YES